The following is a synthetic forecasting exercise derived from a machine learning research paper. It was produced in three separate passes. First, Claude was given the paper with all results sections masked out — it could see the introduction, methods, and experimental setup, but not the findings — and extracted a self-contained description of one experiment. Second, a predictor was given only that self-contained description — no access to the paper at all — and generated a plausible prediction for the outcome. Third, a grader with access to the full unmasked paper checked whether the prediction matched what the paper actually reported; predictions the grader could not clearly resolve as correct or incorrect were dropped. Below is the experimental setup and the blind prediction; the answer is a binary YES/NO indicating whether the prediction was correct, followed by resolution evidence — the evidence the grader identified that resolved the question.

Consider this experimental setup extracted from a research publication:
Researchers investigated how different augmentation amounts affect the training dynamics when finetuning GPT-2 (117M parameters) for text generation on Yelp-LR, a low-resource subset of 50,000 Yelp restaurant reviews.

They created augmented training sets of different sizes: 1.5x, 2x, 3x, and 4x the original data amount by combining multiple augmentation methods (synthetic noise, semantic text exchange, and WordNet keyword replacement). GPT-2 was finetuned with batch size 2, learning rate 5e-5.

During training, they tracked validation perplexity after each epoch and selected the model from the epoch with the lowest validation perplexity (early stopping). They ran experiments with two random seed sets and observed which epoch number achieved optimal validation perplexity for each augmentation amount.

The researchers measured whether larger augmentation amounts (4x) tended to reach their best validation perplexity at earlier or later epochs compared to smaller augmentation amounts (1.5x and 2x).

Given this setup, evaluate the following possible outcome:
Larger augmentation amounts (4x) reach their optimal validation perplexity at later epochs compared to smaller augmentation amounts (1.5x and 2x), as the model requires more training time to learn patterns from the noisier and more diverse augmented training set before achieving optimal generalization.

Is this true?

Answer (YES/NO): NO